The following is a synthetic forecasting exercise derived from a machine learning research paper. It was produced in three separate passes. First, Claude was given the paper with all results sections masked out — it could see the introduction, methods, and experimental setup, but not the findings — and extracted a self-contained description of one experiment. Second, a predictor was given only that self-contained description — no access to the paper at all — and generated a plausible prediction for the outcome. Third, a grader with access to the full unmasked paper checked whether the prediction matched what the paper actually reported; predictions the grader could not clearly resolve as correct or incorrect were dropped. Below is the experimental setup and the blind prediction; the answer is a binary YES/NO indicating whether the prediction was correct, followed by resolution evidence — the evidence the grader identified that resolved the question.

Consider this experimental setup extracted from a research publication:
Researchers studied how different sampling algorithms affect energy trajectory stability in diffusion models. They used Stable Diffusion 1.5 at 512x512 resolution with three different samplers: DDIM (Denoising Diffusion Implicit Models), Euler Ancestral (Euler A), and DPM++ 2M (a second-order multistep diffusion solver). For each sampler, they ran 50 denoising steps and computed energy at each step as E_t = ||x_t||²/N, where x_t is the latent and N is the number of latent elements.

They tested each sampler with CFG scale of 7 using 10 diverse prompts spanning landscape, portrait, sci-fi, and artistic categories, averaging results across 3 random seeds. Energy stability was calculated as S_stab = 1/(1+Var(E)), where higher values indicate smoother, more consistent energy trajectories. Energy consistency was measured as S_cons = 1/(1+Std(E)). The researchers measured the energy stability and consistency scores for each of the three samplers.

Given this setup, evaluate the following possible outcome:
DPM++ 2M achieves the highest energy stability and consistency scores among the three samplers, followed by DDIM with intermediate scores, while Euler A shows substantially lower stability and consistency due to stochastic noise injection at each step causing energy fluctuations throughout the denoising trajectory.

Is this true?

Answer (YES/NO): NO